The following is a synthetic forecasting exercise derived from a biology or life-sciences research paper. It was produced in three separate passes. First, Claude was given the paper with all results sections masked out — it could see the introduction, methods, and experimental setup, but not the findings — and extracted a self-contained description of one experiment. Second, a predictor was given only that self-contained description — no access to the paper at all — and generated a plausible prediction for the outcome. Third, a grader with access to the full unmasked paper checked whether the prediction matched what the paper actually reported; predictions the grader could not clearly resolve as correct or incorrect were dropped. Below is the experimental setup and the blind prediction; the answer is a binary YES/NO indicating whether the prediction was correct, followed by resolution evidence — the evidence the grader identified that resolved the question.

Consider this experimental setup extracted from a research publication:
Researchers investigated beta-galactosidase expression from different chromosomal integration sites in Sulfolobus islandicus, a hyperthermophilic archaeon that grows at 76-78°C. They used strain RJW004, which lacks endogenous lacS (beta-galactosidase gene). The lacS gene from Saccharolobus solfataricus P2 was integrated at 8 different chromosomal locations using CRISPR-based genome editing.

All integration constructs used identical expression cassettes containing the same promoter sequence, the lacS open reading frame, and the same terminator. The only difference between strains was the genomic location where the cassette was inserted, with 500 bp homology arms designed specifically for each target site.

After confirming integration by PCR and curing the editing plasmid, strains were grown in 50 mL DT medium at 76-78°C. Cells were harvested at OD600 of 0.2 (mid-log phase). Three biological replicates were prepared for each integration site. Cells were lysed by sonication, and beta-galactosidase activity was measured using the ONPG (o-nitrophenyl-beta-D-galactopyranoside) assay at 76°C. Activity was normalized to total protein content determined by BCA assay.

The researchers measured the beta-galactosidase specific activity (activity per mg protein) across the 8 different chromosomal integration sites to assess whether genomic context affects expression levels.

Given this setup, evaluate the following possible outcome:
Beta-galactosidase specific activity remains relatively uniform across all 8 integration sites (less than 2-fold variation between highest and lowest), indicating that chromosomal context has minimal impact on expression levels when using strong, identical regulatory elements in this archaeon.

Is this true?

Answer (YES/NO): NO